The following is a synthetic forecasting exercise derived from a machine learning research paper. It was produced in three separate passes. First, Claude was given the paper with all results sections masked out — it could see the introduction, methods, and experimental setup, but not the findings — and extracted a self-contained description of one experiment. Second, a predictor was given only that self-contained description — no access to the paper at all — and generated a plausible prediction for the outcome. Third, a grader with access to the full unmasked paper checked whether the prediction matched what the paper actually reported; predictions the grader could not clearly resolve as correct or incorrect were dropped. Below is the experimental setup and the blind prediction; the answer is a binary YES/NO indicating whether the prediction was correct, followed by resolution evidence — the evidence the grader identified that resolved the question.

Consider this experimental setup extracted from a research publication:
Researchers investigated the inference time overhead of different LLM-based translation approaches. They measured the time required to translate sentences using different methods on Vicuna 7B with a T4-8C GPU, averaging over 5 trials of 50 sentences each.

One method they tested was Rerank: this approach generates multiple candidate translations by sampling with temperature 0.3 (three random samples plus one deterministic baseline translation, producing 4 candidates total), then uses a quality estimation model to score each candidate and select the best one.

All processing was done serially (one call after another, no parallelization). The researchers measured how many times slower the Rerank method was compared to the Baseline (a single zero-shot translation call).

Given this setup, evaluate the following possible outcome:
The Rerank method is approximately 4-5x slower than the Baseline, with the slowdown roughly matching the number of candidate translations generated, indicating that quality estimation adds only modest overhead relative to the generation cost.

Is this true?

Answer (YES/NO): NO